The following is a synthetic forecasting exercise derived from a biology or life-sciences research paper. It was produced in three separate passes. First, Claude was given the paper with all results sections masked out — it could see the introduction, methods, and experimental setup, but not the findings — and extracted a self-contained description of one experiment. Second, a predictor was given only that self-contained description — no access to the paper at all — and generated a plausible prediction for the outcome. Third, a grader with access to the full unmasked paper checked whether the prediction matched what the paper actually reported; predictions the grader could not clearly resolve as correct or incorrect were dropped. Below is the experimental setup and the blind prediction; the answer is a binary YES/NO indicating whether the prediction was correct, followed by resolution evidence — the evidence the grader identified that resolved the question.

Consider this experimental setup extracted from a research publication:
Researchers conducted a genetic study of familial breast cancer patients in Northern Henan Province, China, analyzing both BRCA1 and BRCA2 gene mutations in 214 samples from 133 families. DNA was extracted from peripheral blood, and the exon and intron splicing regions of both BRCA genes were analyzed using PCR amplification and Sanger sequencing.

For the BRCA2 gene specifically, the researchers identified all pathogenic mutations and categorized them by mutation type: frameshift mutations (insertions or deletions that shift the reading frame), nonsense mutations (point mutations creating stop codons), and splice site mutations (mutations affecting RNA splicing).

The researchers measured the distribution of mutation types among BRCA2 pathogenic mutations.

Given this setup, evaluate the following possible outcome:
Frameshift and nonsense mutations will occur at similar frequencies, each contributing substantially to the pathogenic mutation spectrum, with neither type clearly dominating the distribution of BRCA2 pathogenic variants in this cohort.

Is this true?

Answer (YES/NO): NO